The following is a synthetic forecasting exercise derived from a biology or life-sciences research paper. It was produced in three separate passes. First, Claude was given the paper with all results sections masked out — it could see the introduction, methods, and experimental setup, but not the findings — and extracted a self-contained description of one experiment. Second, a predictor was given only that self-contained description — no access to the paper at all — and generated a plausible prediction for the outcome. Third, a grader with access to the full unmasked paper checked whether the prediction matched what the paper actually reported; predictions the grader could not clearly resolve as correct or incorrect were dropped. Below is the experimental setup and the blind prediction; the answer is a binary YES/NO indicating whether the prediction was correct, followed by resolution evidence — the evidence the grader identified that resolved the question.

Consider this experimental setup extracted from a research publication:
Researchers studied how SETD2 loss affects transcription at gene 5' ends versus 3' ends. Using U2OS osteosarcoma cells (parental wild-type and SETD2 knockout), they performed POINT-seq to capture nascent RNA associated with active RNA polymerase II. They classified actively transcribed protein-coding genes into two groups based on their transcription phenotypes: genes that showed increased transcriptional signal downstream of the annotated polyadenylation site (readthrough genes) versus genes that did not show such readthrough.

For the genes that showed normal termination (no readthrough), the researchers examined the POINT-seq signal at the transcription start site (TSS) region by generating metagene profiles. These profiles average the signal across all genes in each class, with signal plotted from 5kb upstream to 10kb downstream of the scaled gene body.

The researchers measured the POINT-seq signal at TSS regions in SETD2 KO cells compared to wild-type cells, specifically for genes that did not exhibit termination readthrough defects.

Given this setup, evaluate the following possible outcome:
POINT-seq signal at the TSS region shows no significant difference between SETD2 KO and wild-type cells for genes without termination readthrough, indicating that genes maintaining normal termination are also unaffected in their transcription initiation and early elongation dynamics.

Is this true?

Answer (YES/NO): NO